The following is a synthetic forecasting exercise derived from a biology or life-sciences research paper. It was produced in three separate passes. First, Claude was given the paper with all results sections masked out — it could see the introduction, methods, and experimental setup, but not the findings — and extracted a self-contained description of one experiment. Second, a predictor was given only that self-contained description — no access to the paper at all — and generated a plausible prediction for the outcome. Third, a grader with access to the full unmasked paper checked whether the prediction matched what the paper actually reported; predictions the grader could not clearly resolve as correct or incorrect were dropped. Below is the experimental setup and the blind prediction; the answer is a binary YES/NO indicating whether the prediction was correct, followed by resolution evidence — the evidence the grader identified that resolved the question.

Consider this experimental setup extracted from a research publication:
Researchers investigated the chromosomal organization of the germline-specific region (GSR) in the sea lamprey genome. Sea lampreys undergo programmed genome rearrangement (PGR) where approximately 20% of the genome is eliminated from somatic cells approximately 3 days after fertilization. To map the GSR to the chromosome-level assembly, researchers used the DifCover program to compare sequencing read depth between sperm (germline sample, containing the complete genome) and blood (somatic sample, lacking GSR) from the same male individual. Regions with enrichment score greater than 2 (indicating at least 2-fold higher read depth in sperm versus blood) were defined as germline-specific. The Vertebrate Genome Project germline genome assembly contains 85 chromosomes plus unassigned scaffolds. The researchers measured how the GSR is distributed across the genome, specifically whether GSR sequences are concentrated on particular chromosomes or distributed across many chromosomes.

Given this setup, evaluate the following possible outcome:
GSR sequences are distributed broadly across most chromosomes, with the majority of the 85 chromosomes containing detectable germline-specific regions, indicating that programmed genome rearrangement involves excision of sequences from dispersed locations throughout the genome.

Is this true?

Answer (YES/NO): NO